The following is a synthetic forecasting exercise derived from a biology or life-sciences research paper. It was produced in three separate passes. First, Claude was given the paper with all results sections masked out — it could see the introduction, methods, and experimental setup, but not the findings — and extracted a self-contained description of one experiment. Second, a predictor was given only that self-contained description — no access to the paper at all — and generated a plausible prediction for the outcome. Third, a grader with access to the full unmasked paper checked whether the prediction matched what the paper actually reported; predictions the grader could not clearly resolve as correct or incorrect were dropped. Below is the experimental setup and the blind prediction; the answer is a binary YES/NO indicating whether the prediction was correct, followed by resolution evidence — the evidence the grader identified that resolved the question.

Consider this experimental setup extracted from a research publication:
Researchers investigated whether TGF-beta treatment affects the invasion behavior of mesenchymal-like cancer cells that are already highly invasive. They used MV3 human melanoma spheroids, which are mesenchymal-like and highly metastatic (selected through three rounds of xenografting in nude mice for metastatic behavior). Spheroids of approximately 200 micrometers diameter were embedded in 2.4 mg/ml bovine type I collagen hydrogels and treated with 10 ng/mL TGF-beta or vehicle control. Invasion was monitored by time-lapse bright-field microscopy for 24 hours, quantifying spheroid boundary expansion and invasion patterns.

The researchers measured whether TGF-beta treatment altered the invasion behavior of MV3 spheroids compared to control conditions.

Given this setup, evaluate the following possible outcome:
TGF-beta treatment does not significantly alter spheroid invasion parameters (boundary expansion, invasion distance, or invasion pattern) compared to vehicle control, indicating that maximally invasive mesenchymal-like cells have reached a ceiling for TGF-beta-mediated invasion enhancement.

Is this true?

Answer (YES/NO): NO